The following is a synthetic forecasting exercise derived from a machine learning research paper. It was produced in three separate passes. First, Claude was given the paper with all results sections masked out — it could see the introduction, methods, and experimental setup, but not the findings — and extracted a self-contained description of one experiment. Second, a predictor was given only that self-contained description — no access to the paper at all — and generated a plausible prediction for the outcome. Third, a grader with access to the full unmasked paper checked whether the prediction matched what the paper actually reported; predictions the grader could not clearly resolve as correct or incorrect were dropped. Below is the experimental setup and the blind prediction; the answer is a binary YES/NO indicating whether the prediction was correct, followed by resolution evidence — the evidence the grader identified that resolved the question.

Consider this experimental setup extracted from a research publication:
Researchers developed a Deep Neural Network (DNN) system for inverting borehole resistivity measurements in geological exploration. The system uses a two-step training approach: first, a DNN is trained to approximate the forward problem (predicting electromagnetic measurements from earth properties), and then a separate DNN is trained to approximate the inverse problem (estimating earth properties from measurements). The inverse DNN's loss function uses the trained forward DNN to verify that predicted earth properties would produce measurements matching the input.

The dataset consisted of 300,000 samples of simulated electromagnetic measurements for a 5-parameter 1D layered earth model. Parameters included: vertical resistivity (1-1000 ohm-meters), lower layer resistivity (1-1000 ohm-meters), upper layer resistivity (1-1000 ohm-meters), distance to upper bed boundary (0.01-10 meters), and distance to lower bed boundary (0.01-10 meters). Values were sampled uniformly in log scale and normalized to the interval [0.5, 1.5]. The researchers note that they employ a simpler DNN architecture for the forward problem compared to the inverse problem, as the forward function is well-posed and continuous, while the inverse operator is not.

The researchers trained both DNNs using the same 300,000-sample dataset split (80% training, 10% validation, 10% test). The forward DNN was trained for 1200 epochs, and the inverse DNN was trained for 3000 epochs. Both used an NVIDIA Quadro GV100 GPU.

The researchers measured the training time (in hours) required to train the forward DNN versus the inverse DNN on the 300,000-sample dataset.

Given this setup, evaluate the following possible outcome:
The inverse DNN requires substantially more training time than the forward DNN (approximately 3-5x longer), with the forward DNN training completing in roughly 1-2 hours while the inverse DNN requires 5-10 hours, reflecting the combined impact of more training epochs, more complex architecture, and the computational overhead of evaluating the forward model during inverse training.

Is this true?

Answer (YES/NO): NO